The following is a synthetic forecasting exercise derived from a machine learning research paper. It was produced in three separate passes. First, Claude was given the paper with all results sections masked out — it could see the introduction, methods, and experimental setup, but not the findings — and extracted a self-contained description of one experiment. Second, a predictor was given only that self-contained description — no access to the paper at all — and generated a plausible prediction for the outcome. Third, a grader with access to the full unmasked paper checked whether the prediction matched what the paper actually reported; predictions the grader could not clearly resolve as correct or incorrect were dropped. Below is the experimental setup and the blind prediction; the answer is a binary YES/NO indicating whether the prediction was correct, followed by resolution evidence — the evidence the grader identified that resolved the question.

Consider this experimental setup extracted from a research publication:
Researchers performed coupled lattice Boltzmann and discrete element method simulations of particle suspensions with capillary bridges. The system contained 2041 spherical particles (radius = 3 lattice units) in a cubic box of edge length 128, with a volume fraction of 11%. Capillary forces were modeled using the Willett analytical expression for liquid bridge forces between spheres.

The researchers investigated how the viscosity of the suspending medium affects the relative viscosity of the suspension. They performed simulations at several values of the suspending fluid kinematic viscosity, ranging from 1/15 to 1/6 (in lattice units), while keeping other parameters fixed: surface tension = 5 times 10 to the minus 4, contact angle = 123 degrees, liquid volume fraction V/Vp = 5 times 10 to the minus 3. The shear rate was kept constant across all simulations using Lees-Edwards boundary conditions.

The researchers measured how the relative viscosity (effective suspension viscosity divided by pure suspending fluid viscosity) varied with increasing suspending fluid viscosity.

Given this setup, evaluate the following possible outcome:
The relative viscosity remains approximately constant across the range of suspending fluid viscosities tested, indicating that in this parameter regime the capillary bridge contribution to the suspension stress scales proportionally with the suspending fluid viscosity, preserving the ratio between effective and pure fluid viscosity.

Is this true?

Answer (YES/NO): NO